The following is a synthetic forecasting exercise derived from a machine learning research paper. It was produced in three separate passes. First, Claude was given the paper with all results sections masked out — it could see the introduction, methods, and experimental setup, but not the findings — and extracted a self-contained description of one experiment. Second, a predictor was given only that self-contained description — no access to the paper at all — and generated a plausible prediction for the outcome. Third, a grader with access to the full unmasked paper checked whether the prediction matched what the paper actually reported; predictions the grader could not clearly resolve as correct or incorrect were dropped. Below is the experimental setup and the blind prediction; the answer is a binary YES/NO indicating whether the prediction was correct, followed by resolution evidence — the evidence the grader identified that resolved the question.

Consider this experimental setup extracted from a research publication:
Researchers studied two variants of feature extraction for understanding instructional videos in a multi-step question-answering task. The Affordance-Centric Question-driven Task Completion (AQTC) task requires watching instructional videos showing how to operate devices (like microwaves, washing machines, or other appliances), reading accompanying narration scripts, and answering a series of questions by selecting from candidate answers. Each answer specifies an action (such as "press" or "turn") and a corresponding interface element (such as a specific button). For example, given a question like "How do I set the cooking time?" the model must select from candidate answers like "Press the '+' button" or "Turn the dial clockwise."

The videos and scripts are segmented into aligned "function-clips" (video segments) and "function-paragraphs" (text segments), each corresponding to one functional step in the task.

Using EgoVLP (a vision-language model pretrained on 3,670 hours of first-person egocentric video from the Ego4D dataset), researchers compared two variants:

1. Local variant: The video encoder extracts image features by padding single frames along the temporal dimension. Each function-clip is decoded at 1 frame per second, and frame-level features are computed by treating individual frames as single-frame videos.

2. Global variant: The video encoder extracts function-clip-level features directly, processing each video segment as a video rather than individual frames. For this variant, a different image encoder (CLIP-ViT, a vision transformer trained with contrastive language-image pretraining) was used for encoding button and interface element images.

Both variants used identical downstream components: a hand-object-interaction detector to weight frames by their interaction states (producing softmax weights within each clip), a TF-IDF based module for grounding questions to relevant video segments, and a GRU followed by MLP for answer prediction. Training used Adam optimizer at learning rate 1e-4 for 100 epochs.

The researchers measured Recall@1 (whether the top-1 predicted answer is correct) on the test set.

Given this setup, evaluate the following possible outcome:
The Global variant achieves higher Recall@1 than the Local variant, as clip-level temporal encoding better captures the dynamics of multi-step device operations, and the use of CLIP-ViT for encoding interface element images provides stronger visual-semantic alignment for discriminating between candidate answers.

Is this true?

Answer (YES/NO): YES